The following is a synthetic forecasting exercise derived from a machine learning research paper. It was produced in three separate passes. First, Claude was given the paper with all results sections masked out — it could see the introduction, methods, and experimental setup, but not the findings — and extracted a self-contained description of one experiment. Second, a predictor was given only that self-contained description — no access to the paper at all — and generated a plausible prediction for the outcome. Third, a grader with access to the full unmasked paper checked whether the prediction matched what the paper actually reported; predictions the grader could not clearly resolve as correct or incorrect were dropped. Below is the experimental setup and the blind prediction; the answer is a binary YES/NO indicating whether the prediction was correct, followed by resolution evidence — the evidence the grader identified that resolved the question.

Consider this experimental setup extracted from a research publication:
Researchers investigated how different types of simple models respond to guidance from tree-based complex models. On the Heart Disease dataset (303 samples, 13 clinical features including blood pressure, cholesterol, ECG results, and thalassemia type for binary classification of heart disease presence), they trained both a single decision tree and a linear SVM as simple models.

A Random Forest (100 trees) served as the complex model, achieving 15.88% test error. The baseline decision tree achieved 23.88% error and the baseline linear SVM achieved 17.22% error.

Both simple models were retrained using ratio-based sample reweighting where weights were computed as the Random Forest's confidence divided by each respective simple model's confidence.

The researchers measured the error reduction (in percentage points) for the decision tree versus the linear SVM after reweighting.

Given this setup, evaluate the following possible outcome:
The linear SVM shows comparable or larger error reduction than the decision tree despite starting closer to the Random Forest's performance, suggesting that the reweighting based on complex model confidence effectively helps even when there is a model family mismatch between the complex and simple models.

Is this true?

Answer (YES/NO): NO